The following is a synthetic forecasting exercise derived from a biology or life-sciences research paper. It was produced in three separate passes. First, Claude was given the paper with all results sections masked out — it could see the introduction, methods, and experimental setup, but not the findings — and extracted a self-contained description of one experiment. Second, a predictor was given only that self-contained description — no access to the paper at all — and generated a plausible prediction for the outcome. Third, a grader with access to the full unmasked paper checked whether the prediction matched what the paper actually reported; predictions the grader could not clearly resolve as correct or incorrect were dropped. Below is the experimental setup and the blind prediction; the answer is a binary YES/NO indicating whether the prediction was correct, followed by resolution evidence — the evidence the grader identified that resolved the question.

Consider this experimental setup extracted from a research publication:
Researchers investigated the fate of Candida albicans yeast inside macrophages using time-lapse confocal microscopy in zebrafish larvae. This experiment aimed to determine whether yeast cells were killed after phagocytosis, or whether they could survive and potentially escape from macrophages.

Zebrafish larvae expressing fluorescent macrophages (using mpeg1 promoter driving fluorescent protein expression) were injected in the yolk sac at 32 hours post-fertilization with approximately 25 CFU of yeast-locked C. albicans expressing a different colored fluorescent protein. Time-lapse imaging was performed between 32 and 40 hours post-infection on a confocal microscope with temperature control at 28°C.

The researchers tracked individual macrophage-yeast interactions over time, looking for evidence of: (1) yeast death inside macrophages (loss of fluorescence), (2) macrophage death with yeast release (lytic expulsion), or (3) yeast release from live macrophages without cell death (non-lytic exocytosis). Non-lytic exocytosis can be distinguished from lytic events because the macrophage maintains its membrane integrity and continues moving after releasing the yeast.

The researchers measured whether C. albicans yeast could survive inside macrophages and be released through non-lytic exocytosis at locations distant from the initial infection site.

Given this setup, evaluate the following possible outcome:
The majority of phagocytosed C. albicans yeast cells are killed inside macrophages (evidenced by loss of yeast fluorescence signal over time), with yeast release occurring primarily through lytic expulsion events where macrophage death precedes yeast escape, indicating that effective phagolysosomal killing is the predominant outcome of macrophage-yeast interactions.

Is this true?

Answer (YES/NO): NO